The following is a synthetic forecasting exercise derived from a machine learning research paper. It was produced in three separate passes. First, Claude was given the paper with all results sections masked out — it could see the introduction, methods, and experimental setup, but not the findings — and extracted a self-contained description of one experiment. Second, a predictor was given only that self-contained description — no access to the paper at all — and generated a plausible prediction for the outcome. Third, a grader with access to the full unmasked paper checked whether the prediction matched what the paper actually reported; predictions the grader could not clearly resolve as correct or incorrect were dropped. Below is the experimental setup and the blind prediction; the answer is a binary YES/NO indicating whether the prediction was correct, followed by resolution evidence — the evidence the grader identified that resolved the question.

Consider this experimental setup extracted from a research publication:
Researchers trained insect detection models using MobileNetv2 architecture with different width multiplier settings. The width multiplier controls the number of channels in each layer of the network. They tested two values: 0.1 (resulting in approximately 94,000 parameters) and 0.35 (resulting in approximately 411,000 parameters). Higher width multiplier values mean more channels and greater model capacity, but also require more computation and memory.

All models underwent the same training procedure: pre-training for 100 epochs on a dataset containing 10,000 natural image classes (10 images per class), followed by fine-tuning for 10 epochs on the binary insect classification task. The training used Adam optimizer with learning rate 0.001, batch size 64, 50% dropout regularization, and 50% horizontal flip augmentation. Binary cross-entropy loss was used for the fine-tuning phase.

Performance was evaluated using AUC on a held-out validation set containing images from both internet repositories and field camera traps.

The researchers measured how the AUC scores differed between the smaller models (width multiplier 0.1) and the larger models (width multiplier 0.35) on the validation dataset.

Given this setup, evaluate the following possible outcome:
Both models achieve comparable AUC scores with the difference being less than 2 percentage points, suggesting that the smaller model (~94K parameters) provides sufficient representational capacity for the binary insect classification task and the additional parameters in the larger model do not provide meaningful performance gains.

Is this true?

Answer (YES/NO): YES